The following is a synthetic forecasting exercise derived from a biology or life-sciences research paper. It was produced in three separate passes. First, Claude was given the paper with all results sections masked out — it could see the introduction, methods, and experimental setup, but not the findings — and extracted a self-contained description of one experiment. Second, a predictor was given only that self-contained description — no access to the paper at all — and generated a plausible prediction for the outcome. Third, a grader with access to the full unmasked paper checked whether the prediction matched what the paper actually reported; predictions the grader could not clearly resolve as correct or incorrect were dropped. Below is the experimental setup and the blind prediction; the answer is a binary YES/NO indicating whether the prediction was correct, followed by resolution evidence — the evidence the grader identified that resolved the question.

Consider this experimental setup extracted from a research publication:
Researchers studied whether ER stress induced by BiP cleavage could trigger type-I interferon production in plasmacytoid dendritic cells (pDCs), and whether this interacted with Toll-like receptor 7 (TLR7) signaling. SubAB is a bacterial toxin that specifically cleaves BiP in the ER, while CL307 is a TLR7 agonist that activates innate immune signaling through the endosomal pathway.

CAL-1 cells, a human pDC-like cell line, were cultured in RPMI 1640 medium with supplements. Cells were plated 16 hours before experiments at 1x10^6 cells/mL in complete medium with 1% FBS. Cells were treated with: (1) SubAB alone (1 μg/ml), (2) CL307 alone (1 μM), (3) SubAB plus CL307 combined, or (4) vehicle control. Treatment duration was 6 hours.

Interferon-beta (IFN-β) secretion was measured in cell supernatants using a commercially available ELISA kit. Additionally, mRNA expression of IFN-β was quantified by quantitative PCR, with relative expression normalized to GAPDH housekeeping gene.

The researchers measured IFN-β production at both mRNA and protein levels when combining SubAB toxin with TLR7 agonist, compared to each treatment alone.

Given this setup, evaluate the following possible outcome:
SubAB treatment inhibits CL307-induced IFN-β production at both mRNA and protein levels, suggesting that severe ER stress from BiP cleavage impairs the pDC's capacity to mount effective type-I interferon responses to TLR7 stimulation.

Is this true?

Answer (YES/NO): NO